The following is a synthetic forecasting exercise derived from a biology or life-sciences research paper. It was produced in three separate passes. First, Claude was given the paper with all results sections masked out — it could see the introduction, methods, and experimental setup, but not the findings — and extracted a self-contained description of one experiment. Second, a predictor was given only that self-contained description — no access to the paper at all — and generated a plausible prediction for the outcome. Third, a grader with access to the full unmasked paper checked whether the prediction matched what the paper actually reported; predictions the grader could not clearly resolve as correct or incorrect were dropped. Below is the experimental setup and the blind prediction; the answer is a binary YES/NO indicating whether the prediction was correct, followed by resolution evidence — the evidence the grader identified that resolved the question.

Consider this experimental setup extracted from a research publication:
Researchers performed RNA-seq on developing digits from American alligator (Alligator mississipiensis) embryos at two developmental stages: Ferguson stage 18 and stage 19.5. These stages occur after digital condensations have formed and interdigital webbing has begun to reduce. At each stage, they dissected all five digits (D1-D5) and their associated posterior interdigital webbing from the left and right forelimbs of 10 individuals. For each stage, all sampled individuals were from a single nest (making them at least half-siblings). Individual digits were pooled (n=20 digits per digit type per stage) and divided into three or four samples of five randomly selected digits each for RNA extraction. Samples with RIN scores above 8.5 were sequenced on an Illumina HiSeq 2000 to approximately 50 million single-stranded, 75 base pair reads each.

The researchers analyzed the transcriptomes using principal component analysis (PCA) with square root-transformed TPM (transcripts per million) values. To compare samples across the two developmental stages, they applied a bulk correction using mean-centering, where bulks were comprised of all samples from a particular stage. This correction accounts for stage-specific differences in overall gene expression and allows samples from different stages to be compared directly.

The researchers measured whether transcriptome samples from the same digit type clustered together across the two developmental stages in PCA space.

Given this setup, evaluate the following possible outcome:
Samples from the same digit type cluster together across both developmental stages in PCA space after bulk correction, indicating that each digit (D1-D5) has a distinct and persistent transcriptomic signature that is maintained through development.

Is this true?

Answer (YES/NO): NO